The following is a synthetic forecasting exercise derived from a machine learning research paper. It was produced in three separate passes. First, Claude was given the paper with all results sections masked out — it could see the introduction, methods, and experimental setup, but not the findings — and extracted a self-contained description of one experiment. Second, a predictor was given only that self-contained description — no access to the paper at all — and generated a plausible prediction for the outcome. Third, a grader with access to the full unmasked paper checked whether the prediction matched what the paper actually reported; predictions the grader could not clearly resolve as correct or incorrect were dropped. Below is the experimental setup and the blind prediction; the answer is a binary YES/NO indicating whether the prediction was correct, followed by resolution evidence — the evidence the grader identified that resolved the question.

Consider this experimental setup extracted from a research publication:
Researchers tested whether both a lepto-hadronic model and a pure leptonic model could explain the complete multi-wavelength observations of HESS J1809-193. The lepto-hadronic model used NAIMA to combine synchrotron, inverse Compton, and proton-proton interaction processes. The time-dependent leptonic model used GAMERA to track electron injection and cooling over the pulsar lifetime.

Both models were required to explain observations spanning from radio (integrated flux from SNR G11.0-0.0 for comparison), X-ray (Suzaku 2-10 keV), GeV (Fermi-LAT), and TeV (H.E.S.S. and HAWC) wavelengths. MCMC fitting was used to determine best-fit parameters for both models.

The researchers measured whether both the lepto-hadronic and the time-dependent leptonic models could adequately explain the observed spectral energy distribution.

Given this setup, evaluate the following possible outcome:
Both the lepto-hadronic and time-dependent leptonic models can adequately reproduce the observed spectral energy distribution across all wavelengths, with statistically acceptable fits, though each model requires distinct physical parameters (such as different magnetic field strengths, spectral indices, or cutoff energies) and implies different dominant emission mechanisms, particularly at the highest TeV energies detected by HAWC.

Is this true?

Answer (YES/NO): NO